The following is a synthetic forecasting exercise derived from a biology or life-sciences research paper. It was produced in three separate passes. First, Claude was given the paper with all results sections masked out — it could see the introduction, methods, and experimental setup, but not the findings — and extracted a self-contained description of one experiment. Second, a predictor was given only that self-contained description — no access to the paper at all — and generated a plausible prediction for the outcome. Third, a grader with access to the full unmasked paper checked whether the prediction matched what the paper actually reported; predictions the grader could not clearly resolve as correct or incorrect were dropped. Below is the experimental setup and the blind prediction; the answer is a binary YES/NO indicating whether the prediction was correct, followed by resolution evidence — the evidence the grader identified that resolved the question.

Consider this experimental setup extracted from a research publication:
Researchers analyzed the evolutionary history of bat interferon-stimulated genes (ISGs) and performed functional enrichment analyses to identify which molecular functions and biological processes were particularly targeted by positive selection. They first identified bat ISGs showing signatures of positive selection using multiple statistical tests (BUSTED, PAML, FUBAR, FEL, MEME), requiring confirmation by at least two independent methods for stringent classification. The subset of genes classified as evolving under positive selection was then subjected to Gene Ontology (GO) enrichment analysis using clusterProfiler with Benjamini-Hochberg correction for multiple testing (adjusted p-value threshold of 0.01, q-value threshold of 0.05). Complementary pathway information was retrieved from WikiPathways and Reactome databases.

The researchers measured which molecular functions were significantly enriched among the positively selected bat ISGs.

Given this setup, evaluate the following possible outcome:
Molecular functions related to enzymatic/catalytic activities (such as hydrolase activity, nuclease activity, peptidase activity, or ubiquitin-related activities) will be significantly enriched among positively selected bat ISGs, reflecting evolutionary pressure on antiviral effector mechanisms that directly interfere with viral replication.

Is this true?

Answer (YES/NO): NO